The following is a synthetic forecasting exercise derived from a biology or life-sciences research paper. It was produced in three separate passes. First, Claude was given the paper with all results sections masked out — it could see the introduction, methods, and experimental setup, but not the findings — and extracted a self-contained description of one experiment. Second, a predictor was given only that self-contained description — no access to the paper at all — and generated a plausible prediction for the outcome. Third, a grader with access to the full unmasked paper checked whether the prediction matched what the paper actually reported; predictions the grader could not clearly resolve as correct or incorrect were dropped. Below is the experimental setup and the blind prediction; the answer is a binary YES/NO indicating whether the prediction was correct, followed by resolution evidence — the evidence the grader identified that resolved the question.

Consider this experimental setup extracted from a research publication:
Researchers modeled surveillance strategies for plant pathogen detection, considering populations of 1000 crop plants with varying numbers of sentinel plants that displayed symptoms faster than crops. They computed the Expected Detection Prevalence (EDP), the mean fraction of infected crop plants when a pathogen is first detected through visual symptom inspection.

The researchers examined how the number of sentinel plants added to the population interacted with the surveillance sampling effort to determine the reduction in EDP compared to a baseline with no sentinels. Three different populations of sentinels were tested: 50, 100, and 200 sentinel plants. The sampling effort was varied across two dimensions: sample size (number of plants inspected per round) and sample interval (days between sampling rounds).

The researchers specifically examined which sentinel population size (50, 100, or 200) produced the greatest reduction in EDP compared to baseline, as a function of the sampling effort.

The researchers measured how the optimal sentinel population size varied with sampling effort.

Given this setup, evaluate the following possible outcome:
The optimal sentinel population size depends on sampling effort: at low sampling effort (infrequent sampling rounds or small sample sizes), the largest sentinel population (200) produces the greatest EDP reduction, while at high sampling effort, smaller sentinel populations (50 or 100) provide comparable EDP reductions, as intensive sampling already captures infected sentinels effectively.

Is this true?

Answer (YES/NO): NO